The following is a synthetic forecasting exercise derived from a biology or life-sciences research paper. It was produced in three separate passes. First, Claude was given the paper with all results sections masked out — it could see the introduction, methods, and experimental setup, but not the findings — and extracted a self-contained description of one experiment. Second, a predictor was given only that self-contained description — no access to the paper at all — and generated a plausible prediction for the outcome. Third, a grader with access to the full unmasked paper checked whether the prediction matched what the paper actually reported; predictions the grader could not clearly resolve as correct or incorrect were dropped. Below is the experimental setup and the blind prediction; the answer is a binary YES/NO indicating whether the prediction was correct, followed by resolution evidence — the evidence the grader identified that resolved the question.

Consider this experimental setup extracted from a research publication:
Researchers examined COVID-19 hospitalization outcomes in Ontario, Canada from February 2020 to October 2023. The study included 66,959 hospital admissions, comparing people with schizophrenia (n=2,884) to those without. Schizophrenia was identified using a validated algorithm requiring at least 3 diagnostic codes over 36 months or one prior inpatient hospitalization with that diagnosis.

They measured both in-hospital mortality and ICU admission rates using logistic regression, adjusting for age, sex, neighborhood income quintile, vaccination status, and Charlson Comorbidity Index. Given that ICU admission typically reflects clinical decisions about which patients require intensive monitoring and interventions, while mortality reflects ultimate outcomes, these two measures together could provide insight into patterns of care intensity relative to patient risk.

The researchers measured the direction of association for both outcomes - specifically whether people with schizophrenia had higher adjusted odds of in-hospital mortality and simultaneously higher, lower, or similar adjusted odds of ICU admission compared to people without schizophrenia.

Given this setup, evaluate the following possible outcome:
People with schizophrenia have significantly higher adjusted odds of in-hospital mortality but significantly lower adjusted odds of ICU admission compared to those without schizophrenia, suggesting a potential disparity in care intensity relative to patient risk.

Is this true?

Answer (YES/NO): NO